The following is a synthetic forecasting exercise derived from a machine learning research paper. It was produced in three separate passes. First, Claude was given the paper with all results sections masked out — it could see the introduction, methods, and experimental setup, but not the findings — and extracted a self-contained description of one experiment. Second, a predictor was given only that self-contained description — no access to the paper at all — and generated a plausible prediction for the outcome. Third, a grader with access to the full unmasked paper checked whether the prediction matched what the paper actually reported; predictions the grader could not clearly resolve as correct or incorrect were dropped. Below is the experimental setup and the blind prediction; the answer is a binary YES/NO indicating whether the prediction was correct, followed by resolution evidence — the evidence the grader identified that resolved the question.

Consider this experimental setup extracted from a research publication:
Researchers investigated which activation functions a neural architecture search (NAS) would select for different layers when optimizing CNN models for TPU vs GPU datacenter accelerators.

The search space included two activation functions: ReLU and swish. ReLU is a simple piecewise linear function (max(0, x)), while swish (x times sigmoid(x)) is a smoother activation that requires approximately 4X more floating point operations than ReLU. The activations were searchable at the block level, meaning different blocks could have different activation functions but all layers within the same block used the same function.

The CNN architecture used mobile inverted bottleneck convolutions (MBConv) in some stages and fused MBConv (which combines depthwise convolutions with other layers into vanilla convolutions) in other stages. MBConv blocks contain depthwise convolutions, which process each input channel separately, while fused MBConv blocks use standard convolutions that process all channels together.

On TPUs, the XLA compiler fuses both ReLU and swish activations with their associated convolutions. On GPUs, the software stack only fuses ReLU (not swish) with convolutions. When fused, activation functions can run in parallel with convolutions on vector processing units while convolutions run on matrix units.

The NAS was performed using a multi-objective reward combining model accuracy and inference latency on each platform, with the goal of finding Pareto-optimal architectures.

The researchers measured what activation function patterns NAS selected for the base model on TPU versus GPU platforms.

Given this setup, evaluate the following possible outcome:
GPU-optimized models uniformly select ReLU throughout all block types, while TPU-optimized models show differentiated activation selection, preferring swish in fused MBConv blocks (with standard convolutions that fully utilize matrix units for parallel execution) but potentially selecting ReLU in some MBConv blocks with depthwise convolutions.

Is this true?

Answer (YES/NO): YES